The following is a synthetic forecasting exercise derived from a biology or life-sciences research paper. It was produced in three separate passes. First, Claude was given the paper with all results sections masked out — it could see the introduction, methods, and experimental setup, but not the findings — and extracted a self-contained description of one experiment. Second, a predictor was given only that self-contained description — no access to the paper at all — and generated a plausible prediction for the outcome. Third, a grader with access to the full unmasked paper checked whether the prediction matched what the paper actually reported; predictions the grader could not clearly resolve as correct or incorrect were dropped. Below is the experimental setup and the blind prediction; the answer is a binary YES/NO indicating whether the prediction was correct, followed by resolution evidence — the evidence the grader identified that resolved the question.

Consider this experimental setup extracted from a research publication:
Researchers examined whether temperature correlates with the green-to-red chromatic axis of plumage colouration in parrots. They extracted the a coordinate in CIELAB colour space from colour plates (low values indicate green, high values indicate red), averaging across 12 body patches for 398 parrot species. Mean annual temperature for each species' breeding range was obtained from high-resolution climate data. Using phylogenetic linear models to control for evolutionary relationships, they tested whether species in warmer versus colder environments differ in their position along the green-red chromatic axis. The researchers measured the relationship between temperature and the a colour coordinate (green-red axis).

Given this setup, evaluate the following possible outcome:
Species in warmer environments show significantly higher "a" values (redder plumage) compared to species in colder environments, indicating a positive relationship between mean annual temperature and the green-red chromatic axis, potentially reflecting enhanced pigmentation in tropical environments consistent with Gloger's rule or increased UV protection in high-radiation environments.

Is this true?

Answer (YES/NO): NO